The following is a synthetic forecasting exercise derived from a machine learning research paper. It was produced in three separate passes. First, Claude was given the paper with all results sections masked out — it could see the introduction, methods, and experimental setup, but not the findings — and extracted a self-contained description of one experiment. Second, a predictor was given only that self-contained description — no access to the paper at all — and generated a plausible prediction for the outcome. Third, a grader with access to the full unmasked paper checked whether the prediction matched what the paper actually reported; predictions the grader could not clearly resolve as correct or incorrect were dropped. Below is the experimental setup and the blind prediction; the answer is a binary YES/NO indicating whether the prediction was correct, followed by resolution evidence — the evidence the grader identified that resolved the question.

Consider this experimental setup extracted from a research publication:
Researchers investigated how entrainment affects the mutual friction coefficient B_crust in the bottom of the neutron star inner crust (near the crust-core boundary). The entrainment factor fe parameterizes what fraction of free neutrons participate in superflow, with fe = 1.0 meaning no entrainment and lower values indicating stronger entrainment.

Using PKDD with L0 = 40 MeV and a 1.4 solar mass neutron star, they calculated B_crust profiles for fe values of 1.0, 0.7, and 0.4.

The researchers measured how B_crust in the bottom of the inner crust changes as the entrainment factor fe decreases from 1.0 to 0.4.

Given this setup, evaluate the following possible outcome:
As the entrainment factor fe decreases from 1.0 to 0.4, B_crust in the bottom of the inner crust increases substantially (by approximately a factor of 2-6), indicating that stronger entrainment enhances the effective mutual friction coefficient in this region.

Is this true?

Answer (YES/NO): NO